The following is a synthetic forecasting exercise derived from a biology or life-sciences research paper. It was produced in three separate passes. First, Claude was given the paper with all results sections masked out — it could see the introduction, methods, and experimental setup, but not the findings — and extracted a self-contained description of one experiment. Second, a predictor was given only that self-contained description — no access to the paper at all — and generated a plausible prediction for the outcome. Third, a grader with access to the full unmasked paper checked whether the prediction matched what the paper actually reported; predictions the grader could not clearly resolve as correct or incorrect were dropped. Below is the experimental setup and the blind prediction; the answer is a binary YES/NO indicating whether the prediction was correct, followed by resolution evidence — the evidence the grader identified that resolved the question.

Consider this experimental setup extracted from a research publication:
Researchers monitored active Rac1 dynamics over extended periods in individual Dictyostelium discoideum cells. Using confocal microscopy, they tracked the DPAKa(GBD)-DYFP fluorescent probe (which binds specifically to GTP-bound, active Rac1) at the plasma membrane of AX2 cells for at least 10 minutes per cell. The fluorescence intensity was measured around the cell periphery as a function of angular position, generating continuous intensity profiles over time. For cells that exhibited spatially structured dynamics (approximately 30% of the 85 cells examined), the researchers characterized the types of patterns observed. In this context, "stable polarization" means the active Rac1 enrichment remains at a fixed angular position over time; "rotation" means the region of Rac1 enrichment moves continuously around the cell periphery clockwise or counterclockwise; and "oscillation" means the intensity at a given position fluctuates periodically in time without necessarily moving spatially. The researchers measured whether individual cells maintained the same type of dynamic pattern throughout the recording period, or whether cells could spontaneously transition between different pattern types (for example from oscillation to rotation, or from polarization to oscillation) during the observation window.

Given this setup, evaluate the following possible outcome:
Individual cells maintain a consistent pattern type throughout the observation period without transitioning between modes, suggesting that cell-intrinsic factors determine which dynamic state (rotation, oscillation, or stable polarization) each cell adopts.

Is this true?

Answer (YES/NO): NO